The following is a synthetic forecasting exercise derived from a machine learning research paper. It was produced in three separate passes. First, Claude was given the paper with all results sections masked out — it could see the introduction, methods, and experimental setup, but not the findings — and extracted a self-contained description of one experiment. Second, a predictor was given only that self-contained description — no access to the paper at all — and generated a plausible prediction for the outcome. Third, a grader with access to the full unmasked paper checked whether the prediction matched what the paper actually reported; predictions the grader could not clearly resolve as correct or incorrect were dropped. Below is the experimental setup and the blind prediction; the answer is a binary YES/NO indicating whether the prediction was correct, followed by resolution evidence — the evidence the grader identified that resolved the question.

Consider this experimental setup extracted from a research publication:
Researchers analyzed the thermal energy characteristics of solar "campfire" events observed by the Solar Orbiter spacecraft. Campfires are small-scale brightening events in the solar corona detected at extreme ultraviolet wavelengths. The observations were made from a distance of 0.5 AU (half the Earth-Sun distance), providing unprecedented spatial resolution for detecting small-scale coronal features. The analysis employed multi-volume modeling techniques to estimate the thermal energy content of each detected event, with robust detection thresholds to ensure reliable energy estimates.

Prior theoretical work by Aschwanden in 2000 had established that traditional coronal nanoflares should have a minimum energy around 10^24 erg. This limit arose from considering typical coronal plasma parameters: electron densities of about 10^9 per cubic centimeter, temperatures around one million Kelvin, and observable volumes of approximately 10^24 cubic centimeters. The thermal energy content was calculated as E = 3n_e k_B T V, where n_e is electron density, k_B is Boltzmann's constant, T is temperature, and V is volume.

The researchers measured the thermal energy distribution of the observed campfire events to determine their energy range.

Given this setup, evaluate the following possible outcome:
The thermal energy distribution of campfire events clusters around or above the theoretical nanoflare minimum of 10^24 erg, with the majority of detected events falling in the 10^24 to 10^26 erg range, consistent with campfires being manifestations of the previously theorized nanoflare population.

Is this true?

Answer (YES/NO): NO